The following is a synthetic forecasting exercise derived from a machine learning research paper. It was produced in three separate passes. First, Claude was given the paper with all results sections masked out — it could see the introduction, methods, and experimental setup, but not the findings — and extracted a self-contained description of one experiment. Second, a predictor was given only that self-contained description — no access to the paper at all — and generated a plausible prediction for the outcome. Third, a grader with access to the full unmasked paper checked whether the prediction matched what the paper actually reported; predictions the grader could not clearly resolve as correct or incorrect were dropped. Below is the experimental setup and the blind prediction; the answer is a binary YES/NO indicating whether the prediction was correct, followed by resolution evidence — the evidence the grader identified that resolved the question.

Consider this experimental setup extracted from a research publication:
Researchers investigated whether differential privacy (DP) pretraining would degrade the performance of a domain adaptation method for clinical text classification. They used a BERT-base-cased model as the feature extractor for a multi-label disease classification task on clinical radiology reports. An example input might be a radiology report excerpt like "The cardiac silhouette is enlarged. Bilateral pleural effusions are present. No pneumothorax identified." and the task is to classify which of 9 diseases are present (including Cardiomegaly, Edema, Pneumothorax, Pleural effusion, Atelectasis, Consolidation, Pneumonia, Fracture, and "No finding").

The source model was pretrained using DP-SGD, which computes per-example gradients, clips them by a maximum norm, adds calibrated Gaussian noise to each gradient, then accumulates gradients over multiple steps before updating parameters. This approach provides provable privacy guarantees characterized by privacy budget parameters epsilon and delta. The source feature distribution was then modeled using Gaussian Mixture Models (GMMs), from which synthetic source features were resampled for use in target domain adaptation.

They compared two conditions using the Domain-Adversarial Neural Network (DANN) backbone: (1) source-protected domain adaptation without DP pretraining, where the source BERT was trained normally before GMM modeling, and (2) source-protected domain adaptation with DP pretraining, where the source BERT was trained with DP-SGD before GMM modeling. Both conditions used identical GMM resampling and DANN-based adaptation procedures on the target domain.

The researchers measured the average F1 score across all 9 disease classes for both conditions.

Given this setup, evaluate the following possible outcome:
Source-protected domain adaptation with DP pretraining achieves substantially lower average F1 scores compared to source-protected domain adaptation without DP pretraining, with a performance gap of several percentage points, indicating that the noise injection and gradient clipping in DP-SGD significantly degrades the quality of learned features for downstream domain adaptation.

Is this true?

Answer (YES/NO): NO